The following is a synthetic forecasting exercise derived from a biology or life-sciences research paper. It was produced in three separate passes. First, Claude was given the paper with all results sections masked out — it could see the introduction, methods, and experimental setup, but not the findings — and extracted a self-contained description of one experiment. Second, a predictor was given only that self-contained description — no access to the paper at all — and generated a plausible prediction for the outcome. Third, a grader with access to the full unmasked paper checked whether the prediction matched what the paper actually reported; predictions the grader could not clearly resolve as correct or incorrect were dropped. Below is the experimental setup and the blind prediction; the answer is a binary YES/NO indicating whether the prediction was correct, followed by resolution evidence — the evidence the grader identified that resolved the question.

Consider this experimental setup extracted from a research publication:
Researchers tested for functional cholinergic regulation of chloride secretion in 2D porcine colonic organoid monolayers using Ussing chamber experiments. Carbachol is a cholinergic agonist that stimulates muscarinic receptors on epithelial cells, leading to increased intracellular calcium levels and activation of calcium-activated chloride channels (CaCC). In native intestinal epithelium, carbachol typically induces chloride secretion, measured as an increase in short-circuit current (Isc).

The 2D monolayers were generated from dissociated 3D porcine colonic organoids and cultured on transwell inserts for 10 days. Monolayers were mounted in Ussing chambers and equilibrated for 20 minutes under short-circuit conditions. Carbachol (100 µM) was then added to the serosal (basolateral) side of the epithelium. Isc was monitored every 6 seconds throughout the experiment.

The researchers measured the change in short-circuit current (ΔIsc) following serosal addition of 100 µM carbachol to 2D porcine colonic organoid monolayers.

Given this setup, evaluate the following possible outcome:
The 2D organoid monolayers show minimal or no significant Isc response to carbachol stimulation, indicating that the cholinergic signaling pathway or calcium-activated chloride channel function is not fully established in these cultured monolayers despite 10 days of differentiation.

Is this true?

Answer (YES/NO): YES